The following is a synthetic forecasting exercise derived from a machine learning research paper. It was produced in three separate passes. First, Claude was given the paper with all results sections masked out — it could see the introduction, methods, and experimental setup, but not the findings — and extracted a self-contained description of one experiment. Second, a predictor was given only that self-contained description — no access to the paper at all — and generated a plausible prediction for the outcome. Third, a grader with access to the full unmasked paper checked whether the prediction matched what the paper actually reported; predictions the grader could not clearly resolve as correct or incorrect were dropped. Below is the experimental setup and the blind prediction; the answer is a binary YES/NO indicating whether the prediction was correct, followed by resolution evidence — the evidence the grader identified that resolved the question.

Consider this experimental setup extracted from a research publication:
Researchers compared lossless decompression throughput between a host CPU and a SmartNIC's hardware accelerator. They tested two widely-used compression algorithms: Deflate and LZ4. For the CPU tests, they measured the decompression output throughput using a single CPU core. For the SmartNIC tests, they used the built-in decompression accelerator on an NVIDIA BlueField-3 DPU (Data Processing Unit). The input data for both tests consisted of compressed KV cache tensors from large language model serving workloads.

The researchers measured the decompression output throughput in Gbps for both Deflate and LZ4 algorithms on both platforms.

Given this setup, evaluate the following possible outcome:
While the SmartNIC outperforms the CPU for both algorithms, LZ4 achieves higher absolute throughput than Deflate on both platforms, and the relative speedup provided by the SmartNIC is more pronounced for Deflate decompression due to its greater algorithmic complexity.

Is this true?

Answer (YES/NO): NO